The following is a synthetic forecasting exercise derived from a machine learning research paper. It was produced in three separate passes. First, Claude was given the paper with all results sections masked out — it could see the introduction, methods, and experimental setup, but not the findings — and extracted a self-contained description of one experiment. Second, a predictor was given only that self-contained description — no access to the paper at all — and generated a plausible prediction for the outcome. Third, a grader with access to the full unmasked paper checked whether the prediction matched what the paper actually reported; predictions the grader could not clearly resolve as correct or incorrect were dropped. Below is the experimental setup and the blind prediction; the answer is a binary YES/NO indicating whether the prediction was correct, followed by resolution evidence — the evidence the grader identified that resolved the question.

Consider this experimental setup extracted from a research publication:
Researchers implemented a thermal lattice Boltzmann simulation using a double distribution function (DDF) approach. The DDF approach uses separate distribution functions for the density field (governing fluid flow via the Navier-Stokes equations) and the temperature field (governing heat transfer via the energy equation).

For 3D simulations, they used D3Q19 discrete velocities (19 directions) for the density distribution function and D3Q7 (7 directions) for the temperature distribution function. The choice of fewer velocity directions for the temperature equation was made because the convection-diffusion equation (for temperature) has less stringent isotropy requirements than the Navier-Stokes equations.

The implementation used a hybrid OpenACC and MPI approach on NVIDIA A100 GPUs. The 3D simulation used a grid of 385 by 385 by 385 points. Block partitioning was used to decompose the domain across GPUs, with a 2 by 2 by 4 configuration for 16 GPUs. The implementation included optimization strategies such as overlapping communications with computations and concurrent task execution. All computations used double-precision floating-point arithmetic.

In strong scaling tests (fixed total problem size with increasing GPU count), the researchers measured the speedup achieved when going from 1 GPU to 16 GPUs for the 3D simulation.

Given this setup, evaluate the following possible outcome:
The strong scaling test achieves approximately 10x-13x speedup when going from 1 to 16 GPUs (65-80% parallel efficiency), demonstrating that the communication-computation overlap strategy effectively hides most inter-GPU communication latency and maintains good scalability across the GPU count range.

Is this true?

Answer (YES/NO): NO